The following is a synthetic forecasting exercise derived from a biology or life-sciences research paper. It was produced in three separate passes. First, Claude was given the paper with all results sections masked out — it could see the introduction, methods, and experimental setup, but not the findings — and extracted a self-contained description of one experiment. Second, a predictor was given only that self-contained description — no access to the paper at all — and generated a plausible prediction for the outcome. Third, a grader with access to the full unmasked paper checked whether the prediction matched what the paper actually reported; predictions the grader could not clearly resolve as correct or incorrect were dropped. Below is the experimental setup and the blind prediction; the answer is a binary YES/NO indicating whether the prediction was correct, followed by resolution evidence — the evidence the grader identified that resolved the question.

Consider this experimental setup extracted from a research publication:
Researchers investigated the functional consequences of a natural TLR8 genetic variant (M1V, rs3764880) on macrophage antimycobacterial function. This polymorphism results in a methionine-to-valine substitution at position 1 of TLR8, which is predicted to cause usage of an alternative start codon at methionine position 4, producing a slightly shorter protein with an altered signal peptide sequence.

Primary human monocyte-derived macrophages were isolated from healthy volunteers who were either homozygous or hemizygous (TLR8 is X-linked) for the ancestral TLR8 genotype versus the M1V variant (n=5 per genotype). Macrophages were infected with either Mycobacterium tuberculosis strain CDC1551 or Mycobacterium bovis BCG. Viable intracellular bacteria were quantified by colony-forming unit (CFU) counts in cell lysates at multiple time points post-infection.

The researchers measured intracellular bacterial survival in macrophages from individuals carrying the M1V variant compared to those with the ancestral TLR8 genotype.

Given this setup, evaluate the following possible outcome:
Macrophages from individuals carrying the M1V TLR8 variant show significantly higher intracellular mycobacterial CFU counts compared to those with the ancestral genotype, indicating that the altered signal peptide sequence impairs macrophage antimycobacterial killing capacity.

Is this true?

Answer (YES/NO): NO